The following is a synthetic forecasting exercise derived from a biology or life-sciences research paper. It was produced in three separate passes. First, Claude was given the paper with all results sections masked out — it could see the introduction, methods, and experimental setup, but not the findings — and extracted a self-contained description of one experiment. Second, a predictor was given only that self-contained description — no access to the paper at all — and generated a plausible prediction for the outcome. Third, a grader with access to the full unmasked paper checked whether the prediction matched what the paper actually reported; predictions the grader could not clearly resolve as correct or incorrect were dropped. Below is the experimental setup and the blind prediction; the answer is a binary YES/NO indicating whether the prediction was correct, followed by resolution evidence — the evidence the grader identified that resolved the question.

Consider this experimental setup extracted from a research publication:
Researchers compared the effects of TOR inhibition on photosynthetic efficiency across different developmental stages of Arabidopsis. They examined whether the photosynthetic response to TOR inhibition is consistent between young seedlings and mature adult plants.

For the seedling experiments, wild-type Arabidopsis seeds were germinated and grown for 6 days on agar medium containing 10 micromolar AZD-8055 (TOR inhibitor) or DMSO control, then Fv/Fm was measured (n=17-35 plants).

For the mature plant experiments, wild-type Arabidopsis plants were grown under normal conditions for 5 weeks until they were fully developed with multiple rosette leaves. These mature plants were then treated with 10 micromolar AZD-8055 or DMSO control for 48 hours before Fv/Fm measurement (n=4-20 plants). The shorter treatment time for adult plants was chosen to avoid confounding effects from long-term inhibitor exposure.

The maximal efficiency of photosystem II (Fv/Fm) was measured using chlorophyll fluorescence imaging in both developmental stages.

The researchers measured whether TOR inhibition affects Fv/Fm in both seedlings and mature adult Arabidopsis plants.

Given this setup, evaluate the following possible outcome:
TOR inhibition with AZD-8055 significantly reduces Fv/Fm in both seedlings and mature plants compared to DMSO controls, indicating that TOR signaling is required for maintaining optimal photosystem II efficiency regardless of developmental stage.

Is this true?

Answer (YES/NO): NO